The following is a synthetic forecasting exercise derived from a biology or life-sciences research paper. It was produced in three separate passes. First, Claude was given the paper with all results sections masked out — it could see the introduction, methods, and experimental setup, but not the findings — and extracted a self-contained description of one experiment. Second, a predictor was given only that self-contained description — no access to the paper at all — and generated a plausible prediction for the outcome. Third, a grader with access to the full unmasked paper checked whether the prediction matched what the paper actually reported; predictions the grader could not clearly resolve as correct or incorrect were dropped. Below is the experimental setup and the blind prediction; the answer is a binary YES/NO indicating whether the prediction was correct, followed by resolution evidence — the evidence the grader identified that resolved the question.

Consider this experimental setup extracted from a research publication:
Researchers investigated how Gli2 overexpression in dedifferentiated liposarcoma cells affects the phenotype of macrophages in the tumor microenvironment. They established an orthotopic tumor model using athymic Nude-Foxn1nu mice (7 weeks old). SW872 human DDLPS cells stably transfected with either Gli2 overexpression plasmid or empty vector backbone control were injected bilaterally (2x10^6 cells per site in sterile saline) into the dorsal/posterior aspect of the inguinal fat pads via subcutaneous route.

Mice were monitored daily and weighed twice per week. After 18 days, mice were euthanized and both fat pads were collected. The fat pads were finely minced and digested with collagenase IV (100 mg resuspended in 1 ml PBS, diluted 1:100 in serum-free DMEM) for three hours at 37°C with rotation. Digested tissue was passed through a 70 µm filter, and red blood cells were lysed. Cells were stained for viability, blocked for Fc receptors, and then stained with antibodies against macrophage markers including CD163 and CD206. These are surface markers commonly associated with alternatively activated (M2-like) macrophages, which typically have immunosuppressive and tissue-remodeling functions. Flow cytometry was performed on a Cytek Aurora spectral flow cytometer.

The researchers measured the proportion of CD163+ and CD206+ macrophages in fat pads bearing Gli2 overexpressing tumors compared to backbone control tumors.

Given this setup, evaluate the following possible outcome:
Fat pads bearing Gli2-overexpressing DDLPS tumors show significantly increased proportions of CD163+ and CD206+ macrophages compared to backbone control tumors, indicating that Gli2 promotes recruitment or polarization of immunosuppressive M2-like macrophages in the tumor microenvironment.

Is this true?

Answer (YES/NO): YES